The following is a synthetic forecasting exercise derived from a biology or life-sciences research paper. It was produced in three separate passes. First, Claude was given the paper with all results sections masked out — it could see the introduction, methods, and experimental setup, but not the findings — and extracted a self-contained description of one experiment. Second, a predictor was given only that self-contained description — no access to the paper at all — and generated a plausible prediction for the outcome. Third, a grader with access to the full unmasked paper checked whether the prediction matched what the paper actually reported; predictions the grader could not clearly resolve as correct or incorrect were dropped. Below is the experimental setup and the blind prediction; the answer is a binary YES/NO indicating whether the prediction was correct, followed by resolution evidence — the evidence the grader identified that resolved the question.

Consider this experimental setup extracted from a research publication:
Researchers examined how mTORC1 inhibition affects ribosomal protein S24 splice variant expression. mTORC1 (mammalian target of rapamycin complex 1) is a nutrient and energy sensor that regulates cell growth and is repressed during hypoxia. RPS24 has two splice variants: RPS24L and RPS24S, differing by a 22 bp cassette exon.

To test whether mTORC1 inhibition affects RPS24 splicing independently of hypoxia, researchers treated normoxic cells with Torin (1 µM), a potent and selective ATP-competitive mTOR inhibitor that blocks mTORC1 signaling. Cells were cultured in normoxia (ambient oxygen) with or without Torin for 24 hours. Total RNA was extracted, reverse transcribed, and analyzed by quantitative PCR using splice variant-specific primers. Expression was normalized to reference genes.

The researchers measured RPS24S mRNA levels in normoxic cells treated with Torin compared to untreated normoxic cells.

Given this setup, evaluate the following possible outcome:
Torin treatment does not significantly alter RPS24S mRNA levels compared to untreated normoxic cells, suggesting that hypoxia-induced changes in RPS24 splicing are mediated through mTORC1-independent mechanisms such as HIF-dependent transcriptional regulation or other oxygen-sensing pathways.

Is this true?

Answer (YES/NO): NO